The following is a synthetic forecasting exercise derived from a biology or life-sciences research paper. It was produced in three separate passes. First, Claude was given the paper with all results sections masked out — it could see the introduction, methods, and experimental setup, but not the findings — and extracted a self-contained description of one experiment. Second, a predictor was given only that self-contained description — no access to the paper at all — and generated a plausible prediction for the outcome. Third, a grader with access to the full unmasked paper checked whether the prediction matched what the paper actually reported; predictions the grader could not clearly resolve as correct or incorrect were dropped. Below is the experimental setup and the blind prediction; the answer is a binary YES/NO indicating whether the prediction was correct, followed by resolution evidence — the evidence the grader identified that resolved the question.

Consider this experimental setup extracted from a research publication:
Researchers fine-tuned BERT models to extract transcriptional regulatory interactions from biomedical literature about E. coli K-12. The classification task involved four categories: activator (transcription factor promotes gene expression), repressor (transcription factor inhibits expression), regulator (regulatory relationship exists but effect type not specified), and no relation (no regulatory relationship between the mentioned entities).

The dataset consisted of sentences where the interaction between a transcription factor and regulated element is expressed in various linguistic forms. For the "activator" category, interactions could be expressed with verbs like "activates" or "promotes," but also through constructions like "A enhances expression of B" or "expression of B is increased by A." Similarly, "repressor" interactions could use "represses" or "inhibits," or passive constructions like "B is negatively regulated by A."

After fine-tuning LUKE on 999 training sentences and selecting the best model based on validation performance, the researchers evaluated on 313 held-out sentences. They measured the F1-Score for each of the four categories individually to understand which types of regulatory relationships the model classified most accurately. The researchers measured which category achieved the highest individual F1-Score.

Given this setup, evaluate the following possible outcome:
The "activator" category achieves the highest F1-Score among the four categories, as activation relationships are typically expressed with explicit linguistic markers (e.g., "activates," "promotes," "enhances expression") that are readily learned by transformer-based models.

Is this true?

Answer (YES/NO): YES